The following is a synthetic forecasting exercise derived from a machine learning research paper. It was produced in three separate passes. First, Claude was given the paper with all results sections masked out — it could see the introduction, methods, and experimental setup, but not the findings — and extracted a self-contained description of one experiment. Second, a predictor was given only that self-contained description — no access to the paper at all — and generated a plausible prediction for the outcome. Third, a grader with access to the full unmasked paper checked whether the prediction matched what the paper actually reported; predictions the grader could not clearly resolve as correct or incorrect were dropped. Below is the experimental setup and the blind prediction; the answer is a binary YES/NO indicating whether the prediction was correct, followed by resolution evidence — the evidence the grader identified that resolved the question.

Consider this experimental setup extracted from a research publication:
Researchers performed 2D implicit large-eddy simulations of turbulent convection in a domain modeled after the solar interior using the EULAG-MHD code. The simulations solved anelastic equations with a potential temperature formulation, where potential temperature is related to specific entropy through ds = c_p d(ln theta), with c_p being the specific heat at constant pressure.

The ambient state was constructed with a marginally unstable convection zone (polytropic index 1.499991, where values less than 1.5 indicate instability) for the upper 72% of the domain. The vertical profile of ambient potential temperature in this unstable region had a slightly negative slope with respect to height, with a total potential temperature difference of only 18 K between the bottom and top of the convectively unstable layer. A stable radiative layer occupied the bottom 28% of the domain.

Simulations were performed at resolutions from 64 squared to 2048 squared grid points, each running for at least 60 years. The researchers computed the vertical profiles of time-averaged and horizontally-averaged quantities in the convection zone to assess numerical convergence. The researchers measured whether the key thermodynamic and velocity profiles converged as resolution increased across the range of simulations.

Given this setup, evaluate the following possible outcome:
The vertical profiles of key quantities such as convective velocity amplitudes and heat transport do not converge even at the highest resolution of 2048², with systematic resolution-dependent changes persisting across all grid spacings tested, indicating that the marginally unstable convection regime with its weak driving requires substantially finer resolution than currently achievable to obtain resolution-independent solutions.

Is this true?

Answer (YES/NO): NO